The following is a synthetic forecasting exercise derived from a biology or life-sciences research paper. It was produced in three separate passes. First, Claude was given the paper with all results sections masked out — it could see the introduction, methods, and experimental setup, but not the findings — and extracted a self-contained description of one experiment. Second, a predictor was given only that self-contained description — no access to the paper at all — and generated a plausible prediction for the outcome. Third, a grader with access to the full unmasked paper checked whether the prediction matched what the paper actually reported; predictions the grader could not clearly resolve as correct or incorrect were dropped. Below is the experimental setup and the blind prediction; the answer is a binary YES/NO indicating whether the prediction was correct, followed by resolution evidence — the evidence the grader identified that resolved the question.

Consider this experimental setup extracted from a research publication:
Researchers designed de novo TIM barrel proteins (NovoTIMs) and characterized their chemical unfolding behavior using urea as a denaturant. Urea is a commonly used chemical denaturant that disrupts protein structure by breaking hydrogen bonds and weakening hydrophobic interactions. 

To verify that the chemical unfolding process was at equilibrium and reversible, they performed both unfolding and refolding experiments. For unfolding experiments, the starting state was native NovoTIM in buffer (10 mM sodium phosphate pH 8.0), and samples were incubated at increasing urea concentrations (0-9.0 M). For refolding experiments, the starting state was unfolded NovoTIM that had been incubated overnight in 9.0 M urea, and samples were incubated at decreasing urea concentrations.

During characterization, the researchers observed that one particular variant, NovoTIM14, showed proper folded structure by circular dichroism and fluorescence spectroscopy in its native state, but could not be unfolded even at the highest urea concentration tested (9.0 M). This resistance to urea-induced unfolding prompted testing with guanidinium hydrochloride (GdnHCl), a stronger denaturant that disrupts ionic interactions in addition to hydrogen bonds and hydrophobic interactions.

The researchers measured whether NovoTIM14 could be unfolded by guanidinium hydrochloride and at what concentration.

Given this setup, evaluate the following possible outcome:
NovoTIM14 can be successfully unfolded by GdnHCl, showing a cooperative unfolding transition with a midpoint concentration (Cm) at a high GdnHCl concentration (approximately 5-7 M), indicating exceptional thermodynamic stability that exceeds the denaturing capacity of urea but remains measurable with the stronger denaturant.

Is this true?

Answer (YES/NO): NO